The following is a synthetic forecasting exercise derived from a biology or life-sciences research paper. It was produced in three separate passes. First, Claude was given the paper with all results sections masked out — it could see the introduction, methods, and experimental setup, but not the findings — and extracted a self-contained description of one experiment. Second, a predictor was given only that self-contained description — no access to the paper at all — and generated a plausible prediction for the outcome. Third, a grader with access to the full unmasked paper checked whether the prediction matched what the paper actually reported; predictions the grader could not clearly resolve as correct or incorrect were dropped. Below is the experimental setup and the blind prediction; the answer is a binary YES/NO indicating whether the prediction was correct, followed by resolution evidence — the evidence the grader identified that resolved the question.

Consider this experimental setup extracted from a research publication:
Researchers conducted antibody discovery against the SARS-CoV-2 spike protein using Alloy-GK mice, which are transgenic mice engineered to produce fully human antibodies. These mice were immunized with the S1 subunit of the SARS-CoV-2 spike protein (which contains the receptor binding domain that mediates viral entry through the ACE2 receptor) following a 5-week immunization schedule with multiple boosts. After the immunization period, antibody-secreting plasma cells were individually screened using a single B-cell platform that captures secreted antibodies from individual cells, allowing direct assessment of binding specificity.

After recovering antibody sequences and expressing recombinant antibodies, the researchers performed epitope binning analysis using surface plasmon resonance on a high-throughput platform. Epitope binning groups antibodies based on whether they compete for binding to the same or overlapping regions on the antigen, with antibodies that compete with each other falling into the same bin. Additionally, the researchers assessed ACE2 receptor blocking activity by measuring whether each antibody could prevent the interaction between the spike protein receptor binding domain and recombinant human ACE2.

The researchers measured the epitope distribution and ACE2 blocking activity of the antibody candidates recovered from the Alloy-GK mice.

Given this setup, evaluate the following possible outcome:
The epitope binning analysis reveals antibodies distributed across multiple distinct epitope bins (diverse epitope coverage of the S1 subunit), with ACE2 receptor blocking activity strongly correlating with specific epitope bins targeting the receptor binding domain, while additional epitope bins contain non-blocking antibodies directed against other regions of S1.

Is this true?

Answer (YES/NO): NO